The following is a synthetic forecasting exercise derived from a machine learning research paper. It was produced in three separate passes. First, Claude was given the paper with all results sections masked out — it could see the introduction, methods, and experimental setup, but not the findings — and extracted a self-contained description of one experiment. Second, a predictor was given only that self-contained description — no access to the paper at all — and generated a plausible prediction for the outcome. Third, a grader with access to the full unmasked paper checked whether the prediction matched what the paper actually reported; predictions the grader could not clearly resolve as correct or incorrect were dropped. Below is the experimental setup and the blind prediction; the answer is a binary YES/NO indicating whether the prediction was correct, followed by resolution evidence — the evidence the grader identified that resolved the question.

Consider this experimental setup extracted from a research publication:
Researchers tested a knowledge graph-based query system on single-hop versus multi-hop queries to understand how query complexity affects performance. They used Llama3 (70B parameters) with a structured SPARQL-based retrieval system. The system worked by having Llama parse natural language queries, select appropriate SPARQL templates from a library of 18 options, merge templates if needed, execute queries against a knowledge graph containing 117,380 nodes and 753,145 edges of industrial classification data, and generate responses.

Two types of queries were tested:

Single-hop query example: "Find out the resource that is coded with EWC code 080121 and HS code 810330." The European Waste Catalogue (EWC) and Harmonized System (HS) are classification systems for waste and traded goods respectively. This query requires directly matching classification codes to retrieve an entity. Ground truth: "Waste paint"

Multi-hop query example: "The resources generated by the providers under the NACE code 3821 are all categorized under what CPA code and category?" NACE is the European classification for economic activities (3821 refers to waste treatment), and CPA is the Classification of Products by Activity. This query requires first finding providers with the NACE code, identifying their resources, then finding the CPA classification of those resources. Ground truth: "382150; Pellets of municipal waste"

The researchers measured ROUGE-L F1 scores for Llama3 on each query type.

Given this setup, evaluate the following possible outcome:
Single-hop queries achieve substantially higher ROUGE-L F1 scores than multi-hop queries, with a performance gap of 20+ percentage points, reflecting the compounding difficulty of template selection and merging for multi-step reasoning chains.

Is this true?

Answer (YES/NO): NO